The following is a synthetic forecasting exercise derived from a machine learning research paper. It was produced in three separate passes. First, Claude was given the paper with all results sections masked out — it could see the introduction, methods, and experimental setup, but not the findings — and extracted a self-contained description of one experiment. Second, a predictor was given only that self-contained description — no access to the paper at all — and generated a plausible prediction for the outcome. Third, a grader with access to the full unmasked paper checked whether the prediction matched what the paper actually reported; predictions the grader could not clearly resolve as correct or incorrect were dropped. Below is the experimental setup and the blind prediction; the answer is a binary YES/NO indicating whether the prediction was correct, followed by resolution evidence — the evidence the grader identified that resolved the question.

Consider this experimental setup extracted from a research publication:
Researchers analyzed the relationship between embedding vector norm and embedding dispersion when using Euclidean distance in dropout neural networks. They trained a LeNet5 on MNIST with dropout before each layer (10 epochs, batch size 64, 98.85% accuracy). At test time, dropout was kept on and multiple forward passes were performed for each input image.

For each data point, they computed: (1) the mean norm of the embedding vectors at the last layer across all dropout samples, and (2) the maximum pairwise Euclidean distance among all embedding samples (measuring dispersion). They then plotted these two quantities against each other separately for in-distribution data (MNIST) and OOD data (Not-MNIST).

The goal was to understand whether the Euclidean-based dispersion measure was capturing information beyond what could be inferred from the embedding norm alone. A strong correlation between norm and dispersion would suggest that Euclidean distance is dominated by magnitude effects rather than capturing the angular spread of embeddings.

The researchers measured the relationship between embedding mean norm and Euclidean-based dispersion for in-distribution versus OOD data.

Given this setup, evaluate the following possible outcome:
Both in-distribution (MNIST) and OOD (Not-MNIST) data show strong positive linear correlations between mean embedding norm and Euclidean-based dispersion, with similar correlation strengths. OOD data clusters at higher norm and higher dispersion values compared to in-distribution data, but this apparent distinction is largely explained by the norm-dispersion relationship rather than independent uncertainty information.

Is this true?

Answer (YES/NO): NO